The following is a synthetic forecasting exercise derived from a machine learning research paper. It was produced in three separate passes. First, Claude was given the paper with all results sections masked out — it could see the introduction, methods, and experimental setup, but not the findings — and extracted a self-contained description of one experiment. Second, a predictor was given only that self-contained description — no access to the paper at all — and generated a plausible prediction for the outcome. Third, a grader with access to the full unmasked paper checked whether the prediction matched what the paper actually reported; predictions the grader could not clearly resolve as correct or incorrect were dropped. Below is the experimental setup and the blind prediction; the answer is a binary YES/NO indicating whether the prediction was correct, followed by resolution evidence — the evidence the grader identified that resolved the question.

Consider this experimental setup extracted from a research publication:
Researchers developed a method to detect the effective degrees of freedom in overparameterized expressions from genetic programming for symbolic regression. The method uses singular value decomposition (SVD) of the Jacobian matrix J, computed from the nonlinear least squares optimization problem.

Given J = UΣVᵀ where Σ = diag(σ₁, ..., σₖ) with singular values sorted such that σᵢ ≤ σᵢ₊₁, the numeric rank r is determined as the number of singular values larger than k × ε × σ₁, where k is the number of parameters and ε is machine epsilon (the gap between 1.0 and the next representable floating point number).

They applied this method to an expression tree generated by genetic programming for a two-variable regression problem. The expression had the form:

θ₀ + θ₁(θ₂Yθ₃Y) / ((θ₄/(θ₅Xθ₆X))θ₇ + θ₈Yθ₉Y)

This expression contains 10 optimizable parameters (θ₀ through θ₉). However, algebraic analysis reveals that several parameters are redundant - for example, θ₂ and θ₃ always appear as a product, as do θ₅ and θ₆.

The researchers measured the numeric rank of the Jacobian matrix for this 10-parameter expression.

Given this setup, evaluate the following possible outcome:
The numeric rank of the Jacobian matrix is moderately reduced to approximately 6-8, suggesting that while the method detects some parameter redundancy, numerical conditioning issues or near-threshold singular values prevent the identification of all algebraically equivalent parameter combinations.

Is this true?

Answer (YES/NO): NO